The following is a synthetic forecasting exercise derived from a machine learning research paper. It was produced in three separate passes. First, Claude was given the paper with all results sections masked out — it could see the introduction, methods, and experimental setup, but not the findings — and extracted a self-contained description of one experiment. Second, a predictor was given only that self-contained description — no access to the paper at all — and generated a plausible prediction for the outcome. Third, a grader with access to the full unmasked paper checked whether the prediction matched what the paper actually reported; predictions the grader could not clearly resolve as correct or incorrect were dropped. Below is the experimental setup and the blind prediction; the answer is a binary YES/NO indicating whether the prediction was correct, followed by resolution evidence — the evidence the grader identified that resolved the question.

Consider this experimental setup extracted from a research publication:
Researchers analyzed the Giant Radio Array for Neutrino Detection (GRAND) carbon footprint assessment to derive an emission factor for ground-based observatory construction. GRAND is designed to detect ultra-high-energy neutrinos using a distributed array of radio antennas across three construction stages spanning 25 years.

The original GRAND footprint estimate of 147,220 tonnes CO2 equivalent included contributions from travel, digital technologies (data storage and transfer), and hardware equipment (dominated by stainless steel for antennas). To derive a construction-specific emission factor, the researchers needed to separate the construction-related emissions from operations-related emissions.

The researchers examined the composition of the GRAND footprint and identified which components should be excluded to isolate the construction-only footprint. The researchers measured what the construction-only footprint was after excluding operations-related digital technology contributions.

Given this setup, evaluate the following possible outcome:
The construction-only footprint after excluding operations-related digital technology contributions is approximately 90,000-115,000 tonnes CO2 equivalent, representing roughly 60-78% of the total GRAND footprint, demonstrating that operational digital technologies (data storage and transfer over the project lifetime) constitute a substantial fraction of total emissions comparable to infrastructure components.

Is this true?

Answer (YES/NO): NO